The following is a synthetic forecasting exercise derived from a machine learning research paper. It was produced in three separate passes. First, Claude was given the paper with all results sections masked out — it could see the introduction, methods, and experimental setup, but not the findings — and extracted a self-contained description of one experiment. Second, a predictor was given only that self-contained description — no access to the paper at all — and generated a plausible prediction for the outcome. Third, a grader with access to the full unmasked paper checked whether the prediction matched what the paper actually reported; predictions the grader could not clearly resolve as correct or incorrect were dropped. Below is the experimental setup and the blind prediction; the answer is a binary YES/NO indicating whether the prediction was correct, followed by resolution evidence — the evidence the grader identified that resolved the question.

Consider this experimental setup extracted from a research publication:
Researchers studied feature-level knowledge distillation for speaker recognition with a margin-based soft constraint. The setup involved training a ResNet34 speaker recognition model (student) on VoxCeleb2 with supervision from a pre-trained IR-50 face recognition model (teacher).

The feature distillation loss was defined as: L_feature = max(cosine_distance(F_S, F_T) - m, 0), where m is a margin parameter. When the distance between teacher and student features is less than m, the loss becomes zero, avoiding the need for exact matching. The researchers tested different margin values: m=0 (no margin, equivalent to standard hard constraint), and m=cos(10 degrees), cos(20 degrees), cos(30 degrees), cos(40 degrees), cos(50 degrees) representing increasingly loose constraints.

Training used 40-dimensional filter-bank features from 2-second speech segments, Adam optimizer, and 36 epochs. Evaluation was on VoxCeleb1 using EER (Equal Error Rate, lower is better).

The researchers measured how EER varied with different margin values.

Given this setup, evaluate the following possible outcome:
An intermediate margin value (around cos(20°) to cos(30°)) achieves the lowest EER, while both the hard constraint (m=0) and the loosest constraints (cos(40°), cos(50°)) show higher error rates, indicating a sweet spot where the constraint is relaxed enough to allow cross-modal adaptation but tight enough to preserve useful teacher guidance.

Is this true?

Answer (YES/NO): NO